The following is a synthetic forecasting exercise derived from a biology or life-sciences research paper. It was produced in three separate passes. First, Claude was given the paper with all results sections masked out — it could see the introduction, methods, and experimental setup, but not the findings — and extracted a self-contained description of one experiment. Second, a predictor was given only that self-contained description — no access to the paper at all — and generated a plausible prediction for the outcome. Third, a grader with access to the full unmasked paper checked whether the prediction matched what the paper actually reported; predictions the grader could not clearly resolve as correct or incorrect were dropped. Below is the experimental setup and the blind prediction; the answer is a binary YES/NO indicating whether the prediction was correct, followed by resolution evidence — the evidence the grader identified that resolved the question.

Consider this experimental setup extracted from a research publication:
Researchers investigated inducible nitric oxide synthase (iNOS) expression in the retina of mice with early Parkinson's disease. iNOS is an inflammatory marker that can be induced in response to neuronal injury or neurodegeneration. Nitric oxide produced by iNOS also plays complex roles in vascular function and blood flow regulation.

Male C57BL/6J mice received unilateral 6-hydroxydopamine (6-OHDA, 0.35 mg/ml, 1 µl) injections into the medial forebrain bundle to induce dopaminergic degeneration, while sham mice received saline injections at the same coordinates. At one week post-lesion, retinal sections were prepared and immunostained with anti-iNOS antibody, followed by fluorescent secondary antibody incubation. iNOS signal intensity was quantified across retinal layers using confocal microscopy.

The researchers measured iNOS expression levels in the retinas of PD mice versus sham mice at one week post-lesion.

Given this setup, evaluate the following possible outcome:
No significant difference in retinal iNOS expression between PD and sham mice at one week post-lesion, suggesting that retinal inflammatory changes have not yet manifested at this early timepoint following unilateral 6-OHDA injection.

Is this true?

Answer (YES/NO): YES